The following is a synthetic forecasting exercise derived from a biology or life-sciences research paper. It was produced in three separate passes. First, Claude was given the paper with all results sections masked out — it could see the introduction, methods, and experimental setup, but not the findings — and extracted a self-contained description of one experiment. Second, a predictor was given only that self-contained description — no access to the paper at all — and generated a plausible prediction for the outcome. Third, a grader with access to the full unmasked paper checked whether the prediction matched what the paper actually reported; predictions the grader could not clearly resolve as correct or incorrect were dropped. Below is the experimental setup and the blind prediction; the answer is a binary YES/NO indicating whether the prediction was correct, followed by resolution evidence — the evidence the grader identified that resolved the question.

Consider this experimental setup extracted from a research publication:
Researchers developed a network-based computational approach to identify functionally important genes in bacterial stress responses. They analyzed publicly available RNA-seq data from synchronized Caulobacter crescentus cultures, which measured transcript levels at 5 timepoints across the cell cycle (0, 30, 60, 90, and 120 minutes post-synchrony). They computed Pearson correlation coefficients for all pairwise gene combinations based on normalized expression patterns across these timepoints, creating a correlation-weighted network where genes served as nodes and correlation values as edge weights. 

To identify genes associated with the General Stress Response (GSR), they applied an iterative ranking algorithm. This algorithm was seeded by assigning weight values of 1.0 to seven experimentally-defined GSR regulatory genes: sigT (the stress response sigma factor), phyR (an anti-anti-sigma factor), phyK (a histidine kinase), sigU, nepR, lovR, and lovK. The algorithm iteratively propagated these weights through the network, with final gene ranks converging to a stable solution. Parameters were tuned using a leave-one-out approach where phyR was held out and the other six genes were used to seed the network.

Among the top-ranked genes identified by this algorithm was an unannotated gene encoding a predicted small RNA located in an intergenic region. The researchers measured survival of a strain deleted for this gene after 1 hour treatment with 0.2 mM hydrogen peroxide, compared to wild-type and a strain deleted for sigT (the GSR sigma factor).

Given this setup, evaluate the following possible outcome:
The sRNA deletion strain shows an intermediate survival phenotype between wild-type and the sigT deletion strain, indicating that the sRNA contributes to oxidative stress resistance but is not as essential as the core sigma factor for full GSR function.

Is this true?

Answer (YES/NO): YES